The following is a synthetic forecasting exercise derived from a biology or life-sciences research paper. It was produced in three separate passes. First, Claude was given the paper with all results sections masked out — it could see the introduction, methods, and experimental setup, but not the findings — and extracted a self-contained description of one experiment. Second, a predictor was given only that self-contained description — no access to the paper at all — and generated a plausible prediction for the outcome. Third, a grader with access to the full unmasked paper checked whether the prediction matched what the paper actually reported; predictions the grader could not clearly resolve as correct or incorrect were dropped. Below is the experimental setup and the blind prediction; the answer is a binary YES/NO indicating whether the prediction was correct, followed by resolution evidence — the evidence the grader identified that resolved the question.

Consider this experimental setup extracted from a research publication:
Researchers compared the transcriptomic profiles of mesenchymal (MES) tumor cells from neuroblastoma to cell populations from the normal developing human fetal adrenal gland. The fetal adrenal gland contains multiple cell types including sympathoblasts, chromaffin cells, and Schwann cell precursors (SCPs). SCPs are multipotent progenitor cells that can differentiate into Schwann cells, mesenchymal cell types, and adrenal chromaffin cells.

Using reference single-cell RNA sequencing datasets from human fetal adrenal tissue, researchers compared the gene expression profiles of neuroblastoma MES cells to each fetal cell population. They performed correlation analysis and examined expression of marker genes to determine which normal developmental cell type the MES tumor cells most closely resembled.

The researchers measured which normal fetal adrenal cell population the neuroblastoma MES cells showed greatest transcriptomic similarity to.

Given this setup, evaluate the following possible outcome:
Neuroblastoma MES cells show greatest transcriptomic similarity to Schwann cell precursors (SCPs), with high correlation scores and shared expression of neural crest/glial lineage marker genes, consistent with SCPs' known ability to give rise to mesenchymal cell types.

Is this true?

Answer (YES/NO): YES